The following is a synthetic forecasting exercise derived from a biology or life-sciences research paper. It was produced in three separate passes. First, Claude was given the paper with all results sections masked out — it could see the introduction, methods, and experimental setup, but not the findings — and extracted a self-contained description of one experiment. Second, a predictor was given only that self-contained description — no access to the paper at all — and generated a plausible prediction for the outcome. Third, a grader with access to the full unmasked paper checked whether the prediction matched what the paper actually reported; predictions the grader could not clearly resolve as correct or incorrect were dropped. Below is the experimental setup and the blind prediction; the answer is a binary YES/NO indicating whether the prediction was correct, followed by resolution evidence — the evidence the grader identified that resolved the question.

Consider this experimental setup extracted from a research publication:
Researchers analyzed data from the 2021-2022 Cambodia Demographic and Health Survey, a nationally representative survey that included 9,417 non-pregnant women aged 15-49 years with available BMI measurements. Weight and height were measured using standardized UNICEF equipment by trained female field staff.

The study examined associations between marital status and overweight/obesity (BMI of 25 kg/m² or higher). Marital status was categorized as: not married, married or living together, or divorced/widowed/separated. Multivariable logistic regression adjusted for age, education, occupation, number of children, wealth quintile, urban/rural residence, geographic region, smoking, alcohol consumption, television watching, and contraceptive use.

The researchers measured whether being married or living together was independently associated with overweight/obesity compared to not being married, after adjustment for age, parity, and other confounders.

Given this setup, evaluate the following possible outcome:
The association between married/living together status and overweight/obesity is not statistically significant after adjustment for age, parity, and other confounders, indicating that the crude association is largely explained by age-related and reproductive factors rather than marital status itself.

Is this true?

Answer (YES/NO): NO